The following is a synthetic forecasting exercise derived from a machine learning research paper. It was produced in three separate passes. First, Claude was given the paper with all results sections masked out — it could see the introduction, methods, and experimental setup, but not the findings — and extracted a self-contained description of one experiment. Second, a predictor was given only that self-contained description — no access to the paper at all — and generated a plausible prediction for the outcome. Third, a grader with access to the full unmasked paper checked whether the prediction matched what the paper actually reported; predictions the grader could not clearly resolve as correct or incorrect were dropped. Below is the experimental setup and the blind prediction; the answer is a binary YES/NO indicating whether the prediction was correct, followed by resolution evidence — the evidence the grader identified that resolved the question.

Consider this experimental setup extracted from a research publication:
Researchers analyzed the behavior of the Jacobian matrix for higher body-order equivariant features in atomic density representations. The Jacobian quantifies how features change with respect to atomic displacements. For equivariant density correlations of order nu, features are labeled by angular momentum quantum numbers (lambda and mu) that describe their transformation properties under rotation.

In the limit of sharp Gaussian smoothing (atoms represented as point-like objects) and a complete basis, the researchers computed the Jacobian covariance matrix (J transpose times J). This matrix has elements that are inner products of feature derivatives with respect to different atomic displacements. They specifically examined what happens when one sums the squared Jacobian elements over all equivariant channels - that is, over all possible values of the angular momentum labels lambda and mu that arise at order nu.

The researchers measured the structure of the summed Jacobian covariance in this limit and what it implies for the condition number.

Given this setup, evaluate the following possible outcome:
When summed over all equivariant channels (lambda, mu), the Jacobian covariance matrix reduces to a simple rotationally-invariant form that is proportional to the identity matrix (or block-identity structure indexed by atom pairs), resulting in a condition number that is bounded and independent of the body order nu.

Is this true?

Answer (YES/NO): YES